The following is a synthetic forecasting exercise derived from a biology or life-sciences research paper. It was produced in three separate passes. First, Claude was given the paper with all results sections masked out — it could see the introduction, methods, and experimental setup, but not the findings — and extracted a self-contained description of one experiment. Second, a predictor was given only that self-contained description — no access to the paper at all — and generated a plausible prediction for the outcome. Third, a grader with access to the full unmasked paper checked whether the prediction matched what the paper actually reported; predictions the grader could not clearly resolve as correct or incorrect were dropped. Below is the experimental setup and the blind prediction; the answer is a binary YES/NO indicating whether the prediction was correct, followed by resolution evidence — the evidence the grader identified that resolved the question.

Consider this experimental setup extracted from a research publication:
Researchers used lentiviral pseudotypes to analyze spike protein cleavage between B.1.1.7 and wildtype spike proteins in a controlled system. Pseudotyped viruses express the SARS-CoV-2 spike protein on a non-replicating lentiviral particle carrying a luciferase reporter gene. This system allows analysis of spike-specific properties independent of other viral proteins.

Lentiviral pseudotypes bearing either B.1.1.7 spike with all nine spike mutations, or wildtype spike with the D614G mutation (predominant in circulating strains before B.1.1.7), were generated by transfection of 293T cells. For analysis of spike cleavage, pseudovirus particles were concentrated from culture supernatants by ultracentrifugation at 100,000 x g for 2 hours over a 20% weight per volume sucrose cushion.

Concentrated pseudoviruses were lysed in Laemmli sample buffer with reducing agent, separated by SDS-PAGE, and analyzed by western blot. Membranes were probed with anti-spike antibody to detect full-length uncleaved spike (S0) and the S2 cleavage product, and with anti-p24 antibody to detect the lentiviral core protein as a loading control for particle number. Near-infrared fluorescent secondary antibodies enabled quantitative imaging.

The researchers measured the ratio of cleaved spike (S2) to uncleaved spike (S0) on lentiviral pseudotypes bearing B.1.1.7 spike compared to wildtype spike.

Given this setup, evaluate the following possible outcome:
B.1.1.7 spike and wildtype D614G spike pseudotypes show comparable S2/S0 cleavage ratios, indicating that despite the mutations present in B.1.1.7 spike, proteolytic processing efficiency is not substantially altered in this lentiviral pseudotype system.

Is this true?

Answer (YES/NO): NO